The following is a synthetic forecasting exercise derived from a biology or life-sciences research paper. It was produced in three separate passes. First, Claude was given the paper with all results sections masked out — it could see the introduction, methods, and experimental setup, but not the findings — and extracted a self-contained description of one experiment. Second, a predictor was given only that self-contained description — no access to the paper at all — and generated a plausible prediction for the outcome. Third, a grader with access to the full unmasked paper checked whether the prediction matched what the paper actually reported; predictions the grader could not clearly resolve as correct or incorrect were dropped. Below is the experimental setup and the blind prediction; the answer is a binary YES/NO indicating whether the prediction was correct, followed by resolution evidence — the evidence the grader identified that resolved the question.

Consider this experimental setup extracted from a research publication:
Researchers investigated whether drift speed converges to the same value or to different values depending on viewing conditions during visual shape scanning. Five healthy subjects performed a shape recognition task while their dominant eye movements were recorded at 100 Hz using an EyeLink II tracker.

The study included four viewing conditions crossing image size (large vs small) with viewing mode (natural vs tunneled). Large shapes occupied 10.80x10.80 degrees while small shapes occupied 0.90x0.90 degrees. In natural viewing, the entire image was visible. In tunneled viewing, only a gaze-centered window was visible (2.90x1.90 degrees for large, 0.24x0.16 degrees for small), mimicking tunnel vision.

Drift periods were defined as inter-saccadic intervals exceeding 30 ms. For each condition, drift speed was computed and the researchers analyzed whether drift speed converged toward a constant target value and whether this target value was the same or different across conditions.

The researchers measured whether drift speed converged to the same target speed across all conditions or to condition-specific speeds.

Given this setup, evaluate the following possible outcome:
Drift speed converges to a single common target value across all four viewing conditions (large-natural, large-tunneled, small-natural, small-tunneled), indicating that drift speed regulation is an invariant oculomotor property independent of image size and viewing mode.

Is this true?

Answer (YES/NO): NO